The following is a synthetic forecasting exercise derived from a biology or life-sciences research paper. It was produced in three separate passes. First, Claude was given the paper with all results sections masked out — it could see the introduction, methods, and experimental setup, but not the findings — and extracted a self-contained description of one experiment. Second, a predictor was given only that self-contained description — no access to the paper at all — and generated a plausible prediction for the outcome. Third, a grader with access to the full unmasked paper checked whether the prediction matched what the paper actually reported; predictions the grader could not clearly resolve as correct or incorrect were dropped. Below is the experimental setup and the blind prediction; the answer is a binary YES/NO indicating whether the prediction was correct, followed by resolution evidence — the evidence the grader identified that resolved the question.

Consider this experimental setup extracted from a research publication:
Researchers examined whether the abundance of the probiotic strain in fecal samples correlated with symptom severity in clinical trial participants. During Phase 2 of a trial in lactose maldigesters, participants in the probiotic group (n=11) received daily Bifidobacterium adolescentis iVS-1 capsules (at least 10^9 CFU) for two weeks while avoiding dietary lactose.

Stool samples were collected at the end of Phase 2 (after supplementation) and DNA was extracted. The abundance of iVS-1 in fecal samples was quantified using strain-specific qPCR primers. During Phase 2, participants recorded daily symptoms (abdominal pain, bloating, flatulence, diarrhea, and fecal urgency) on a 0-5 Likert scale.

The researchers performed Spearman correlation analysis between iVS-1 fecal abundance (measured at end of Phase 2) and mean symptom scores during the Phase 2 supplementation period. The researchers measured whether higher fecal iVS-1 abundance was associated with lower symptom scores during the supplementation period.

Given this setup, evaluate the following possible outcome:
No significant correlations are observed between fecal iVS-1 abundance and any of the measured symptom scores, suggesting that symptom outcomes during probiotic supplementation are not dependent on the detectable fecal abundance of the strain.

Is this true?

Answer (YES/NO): YES